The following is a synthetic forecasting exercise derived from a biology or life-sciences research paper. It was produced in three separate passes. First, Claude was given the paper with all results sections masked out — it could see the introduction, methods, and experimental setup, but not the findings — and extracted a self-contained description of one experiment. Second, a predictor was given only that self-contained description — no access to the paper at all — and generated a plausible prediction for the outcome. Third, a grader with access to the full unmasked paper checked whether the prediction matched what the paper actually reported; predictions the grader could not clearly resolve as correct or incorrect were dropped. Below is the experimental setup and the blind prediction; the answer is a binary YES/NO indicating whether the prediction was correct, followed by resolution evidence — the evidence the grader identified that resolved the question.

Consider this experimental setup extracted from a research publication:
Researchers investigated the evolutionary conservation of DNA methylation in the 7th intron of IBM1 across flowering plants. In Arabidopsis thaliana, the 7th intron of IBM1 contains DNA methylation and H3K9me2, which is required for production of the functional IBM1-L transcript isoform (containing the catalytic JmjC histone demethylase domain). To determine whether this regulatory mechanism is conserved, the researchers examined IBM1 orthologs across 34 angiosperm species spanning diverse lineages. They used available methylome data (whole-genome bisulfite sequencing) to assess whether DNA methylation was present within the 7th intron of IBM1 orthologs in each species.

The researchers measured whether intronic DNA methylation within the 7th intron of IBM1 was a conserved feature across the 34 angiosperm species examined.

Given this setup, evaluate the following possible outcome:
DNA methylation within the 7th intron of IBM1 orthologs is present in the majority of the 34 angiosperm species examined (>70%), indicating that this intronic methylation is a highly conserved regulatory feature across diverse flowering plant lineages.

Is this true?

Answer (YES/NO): NO